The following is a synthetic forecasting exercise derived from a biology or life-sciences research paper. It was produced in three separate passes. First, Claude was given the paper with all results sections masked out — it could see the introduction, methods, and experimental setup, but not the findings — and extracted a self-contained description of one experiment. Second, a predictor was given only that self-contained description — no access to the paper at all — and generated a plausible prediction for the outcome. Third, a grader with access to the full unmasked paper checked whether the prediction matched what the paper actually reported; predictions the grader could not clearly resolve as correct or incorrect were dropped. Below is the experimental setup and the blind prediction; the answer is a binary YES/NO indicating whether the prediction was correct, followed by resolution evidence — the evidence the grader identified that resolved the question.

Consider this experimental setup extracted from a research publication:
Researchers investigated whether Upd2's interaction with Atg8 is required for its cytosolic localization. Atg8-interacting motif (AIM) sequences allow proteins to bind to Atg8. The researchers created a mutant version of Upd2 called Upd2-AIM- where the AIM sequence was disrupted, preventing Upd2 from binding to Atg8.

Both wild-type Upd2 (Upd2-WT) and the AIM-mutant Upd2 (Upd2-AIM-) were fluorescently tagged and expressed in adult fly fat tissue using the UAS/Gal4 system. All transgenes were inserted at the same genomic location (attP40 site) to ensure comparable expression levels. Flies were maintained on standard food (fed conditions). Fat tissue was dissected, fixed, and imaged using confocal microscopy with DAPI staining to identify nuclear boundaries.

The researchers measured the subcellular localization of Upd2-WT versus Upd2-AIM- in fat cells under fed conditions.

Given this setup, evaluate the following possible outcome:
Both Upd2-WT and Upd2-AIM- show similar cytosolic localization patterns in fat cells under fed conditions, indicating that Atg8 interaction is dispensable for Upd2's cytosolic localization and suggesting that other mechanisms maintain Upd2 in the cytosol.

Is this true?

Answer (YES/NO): NO